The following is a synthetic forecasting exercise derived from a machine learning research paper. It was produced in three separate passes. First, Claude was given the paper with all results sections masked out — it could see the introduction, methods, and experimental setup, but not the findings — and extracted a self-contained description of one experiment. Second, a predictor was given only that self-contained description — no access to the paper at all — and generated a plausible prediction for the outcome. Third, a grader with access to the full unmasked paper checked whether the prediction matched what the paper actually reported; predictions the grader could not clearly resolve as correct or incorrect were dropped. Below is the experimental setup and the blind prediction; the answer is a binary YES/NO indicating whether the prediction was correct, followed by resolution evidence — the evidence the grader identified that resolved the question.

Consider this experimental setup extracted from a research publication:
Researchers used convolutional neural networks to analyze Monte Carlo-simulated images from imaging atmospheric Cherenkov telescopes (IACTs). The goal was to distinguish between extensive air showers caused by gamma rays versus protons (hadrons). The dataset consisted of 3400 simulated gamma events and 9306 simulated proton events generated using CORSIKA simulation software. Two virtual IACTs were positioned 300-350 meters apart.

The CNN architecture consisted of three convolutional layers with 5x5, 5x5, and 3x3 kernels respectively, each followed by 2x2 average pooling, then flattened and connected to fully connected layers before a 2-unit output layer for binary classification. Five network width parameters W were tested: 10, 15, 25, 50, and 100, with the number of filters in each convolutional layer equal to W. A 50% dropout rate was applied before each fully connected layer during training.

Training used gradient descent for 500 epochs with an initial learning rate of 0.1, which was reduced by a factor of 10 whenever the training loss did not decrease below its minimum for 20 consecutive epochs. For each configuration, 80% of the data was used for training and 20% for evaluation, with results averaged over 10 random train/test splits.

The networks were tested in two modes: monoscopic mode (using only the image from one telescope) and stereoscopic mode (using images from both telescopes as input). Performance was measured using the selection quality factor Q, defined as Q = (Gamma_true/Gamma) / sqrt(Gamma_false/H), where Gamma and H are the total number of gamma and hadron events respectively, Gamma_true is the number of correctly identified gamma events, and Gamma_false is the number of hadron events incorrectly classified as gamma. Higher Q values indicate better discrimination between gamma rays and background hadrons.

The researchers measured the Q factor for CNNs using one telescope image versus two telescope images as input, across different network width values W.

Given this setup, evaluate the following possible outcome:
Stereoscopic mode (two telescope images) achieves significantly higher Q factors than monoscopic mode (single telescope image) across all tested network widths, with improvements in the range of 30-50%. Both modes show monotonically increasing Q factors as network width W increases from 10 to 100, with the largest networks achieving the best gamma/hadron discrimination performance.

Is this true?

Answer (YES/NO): NO